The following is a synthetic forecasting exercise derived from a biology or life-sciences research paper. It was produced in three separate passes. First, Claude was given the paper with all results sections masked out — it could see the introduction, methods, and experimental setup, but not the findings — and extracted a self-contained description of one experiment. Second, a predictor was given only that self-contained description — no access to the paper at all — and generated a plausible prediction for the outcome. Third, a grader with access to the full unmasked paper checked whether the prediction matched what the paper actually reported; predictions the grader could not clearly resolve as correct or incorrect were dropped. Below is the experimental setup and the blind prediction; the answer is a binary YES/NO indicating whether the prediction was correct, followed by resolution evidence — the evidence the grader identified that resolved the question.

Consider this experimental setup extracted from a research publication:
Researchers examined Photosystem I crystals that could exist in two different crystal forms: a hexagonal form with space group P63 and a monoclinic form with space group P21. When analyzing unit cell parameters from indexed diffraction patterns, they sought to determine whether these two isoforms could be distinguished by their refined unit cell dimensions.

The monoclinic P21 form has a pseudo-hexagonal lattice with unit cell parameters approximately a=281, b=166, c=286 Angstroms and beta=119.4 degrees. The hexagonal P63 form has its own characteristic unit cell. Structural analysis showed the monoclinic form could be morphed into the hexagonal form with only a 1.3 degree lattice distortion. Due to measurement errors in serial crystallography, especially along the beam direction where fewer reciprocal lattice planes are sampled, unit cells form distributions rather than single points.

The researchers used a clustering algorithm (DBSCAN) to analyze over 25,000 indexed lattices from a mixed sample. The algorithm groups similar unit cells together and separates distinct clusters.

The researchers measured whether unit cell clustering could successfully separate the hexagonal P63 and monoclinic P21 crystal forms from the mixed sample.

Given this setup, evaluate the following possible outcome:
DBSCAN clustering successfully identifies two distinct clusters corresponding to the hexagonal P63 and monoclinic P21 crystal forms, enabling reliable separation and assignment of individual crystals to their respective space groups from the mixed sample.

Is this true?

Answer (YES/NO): YES